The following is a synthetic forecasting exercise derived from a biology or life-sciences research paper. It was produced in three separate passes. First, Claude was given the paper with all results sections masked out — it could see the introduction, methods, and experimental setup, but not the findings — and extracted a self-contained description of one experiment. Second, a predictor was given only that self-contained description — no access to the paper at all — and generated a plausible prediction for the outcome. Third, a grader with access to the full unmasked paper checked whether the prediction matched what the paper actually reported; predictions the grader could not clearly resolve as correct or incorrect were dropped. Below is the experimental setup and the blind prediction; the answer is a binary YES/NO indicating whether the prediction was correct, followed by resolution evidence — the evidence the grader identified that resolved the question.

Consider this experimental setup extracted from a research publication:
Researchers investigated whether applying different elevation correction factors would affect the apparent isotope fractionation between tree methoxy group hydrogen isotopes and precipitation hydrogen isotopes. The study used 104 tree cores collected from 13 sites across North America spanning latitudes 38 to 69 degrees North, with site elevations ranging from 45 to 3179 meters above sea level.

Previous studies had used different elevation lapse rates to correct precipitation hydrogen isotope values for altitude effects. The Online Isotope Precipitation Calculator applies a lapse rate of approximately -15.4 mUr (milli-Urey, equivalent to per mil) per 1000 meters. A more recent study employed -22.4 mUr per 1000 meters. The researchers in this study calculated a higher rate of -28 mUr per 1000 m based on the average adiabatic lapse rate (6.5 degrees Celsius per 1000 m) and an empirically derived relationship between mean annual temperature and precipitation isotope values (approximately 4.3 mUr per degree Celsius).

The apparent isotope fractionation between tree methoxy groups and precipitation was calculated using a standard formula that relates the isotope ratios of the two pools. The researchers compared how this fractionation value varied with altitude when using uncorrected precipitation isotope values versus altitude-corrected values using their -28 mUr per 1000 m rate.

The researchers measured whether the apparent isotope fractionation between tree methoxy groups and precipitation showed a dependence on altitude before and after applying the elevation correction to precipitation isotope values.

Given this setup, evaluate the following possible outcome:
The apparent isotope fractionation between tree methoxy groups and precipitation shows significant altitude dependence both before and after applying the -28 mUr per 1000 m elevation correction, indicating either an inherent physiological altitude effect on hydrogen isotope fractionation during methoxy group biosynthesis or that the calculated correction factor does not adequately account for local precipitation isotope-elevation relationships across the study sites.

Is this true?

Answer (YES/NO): NO